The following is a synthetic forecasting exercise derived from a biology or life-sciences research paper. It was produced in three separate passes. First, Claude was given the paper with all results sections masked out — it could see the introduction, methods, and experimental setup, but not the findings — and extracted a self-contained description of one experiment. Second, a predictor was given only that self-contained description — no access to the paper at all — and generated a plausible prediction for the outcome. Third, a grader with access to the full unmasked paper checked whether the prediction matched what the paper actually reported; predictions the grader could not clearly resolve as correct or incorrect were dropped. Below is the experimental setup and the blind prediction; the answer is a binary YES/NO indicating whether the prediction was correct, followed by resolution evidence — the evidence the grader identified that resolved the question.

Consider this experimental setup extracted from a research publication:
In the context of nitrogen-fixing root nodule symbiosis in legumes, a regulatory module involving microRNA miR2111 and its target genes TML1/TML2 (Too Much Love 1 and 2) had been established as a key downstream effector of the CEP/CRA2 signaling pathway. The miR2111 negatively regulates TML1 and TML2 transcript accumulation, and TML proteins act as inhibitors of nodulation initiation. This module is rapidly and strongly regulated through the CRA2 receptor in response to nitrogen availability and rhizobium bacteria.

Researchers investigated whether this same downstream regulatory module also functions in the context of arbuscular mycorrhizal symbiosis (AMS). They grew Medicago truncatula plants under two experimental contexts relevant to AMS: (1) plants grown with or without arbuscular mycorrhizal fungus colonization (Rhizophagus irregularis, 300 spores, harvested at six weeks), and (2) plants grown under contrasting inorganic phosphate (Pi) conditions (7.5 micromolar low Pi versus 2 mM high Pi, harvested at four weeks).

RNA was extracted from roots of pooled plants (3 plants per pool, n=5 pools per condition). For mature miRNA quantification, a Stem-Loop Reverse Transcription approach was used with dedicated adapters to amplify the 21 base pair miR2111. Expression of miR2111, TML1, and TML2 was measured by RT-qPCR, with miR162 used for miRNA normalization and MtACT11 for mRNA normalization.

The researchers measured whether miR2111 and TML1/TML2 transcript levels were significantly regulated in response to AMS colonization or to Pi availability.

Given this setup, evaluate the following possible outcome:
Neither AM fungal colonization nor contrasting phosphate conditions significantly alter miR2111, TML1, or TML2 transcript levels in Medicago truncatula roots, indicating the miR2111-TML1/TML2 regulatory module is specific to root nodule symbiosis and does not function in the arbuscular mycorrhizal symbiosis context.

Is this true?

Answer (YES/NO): YES